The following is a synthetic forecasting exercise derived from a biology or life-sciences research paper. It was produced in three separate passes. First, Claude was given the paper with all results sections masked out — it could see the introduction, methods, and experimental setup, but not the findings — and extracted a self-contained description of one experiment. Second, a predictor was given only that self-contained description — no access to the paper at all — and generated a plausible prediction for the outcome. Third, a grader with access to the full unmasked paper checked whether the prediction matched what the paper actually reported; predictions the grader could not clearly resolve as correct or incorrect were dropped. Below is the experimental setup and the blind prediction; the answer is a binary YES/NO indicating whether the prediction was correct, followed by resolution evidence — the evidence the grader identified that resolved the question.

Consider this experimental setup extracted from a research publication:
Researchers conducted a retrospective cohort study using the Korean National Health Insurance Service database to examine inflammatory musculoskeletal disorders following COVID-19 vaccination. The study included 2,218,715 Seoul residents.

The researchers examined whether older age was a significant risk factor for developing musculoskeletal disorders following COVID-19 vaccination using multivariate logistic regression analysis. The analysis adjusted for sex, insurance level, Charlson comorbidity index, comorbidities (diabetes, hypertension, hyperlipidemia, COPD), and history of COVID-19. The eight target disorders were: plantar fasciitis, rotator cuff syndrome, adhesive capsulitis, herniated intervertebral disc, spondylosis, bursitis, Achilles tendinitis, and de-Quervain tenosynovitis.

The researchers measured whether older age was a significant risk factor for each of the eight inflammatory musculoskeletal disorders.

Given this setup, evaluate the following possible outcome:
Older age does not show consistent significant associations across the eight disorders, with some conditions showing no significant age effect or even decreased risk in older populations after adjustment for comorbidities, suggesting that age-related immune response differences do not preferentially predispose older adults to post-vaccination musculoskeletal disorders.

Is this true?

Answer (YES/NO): NO